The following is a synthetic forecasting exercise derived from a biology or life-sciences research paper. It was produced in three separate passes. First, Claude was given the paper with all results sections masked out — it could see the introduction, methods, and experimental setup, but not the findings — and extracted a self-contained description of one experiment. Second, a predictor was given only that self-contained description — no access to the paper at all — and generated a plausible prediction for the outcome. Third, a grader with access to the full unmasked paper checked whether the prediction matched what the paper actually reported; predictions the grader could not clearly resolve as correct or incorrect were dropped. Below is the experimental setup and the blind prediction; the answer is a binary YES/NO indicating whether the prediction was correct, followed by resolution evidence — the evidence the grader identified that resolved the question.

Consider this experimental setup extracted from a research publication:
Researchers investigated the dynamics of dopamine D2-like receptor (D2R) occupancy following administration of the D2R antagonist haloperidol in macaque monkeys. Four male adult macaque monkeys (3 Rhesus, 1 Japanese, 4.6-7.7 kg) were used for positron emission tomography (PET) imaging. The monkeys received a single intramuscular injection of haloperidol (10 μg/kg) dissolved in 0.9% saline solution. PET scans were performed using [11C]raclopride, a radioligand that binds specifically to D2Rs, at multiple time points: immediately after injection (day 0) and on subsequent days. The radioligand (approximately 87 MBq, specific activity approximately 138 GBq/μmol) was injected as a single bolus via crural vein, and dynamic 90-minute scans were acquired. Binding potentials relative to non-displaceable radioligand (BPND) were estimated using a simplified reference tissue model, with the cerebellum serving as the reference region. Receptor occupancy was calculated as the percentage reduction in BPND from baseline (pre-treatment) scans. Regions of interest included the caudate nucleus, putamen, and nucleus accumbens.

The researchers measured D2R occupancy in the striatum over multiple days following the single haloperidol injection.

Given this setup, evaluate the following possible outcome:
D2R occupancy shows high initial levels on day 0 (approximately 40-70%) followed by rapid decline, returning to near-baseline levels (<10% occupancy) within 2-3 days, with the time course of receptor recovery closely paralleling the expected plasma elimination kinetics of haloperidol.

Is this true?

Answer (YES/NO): NO